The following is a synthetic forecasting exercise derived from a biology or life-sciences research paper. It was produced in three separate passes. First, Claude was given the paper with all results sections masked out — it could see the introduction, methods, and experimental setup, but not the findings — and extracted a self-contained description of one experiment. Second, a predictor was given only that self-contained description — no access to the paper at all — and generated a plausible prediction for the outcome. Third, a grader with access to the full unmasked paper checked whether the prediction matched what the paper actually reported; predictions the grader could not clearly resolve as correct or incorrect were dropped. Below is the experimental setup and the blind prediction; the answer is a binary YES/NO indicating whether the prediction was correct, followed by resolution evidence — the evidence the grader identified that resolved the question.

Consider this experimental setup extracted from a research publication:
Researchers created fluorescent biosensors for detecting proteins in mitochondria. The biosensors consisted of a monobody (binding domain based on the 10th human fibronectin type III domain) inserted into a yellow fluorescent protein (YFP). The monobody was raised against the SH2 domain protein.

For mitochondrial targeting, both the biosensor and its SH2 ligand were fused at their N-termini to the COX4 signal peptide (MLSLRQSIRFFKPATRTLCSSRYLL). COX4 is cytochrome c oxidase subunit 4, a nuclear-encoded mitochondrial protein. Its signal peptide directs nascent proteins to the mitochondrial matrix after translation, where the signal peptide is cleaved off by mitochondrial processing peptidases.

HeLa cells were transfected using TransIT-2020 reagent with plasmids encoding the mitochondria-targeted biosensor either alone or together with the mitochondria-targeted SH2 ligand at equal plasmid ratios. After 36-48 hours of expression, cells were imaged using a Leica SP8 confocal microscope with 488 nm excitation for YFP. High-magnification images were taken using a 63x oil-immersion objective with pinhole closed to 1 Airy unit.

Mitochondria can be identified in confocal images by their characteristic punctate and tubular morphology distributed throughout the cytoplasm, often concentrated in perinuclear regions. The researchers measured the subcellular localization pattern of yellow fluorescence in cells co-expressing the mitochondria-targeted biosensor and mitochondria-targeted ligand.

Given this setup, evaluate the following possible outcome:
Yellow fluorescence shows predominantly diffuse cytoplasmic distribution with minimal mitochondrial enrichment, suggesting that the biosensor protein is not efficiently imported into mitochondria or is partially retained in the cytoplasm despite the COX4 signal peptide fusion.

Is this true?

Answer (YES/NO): NO